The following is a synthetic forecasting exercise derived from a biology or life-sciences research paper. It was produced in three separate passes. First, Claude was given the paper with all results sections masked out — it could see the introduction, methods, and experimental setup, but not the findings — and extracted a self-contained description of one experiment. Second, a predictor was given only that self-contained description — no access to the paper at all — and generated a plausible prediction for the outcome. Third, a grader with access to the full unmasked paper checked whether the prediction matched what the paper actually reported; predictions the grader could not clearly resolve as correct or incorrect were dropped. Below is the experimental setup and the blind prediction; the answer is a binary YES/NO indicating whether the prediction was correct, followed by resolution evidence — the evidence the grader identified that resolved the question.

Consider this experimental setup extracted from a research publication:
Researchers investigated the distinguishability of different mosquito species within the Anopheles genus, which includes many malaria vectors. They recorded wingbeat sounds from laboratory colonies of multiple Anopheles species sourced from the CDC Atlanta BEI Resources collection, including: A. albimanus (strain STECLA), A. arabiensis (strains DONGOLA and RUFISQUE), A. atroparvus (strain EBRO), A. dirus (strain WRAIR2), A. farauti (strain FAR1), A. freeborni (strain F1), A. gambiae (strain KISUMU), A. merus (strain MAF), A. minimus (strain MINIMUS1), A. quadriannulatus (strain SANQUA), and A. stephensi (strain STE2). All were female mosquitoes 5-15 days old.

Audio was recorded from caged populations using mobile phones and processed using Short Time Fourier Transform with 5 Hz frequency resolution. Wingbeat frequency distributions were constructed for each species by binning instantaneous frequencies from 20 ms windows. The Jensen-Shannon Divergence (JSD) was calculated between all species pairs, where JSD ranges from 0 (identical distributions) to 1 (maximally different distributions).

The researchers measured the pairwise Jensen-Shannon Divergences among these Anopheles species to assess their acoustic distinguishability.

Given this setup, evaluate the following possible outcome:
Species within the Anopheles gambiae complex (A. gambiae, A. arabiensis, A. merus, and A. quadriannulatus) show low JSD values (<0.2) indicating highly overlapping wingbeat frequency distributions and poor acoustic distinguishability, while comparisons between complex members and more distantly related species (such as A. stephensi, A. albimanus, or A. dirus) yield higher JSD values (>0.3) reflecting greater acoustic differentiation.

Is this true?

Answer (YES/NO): NO